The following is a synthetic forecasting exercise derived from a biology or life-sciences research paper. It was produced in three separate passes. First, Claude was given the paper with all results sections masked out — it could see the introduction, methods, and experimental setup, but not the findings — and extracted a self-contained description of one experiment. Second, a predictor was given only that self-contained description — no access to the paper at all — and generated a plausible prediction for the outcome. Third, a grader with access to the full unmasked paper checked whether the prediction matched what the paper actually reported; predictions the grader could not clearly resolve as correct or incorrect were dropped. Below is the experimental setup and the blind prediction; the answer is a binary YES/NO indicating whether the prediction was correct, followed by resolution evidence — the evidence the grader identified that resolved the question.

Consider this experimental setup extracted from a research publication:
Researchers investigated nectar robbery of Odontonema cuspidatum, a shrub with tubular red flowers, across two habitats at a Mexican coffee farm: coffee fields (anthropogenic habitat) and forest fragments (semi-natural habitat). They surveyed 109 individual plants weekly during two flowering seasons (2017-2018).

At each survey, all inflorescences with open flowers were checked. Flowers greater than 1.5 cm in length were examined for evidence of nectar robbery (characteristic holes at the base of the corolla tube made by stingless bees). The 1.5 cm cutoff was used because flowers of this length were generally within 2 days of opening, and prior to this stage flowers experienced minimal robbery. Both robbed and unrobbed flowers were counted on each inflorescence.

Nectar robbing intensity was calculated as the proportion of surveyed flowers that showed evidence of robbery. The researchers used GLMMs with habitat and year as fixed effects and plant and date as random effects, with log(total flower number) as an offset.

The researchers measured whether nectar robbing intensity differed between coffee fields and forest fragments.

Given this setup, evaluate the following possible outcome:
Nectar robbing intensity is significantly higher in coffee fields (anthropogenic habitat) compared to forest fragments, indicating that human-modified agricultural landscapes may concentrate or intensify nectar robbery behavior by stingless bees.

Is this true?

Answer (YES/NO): YES